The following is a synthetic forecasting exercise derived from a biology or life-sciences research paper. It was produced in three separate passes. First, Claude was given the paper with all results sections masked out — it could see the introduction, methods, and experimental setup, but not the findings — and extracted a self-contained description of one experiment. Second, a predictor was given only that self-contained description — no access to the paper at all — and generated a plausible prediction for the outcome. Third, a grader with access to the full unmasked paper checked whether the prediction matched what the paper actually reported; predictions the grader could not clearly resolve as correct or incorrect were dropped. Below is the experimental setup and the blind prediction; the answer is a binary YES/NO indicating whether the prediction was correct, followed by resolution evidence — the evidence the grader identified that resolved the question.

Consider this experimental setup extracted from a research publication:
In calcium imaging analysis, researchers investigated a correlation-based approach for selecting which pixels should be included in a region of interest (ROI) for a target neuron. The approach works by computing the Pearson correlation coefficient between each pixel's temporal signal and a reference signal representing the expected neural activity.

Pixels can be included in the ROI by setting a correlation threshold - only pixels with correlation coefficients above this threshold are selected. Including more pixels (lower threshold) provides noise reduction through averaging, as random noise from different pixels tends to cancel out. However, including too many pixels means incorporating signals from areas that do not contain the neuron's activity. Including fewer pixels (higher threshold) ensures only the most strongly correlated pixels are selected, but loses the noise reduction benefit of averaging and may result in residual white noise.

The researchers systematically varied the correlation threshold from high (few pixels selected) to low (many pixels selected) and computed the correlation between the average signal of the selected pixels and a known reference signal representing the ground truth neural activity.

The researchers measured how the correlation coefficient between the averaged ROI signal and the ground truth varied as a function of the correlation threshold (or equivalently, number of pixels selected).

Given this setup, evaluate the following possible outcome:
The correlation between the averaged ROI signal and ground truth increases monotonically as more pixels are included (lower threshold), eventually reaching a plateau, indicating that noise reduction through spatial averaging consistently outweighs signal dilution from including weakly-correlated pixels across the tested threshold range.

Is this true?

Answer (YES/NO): NO